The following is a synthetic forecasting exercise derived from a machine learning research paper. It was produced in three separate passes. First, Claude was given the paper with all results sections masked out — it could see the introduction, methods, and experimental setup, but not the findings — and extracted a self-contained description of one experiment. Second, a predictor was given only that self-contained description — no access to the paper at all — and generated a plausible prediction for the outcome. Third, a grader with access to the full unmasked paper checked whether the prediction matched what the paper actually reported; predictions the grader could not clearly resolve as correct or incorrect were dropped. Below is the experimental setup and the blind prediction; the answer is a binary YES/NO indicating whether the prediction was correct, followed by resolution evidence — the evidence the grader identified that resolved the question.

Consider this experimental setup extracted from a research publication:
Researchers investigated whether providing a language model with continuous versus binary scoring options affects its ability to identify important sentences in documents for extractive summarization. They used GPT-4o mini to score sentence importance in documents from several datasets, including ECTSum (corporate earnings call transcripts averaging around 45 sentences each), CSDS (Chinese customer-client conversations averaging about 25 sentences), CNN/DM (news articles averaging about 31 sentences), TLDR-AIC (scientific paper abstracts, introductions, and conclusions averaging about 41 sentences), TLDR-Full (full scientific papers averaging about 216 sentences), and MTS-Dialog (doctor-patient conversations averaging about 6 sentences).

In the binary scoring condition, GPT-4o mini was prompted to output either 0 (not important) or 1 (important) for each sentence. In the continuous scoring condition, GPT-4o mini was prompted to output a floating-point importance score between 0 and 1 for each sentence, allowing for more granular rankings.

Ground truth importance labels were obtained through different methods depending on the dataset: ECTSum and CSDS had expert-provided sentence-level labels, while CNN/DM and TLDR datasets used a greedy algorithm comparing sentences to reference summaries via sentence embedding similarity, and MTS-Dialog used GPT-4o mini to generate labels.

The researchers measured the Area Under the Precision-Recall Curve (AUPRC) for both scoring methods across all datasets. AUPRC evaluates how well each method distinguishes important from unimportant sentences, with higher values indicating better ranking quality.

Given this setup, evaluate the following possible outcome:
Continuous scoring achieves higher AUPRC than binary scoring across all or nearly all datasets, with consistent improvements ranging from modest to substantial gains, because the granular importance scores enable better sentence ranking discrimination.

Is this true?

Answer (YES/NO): YES